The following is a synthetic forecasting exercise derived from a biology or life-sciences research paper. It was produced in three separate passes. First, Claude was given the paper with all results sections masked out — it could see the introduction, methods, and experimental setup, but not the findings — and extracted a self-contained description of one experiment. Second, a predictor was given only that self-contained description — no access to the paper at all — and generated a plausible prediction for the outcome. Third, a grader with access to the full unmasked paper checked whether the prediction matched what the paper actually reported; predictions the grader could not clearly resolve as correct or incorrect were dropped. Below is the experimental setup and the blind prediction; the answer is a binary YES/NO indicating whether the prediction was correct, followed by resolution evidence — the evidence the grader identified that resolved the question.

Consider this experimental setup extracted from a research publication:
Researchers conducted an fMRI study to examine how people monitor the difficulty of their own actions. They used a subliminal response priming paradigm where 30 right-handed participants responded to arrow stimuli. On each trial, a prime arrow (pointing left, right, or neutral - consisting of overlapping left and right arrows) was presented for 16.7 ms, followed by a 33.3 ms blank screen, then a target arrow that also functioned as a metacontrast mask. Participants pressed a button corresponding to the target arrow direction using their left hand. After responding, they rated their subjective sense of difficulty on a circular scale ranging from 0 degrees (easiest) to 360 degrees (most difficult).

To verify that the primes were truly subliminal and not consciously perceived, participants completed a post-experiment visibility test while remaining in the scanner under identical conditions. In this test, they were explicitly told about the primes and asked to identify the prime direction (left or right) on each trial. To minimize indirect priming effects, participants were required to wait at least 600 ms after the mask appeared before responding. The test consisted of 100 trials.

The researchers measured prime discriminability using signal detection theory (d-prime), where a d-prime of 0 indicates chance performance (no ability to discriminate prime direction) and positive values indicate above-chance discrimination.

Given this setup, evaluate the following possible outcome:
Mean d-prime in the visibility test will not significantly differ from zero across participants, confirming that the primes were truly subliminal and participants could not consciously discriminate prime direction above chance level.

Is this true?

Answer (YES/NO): YES